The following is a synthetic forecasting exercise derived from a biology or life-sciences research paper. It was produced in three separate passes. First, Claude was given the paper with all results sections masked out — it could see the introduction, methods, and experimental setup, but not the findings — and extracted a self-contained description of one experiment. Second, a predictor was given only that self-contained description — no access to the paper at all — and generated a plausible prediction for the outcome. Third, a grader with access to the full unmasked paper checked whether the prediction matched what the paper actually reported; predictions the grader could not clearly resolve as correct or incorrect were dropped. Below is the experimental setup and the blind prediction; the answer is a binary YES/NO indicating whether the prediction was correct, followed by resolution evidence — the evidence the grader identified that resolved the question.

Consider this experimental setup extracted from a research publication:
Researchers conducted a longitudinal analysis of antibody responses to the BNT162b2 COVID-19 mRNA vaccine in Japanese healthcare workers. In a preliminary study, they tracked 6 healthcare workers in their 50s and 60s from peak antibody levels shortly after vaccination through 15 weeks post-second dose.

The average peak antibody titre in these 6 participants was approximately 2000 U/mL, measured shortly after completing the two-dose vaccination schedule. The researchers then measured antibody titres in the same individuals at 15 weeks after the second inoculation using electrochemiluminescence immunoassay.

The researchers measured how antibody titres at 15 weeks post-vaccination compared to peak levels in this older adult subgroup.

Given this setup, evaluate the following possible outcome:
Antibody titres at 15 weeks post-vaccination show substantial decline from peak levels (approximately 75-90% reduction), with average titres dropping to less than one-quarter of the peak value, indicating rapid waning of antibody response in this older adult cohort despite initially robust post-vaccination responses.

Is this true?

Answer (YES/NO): NO